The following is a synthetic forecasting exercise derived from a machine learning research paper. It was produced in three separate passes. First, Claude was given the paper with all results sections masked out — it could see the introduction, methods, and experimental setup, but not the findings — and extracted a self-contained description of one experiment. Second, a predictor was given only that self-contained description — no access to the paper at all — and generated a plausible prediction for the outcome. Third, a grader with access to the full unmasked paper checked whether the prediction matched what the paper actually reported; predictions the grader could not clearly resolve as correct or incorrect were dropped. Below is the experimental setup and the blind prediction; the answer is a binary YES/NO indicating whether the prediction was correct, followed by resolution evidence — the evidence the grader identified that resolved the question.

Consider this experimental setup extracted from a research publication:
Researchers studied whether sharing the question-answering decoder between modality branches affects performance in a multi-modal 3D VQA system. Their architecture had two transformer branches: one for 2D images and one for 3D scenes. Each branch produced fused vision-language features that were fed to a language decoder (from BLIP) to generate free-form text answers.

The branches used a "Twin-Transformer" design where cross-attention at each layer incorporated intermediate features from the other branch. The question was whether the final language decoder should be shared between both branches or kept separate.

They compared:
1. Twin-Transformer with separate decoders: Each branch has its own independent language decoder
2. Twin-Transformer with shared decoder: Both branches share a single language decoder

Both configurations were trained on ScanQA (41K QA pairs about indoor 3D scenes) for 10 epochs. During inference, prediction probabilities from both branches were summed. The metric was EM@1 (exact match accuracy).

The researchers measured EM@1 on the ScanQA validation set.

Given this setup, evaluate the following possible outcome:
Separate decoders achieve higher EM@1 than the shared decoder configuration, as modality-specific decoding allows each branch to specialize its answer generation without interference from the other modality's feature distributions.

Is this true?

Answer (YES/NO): NO